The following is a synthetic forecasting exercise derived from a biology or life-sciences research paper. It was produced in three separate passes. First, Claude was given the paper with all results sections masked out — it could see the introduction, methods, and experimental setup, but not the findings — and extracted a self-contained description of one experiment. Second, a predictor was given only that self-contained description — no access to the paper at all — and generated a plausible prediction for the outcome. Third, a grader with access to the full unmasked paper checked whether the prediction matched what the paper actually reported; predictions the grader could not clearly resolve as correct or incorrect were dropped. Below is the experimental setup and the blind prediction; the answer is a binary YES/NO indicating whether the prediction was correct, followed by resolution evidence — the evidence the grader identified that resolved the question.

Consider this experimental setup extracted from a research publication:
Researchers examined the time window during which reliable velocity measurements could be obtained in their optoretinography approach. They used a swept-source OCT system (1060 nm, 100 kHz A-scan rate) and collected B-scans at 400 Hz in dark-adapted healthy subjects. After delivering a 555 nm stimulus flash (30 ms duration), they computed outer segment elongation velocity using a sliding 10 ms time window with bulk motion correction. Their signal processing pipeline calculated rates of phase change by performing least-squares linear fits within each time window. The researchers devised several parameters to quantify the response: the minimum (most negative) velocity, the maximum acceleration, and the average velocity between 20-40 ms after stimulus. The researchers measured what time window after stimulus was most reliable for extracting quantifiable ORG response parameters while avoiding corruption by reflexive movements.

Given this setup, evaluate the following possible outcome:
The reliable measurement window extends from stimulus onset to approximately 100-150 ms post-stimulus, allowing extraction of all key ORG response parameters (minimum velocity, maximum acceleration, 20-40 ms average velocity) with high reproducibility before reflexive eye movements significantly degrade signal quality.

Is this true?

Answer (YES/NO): NO